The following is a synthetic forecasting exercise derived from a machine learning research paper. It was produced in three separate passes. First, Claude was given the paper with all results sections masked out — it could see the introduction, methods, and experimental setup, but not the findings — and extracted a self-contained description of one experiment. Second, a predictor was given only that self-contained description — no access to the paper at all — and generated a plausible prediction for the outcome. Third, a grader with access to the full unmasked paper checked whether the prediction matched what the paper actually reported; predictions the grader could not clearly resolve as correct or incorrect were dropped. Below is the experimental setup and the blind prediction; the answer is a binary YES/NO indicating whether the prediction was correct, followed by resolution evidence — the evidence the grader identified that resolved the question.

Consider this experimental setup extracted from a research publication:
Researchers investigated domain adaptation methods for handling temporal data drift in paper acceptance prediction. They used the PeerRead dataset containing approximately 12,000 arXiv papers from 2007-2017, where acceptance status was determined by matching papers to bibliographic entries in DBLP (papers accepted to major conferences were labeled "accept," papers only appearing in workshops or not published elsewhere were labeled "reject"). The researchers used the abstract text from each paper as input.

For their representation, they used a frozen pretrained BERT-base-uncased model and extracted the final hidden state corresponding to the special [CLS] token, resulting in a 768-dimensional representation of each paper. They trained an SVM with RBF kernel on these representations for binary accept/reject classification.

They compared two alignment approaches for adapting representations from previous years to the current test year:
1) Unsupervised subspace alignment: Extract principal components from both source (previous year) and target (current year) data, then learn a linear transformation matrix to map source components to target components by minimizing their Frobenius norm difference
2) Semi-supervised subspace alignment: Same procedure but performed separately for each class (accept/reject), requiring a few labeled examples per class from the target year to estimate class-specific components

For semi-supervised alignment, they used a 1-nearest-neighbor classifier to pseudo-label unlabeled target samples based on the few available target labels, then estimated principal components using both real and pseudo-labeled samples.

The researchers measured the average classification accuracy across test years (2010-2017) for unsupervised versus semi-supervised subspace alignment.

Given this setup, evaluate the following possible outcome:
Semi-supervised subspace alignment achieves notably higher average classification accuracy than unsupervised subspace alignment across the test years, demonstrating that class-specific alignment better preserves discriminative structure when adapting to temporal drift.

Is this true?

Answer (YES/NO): YES